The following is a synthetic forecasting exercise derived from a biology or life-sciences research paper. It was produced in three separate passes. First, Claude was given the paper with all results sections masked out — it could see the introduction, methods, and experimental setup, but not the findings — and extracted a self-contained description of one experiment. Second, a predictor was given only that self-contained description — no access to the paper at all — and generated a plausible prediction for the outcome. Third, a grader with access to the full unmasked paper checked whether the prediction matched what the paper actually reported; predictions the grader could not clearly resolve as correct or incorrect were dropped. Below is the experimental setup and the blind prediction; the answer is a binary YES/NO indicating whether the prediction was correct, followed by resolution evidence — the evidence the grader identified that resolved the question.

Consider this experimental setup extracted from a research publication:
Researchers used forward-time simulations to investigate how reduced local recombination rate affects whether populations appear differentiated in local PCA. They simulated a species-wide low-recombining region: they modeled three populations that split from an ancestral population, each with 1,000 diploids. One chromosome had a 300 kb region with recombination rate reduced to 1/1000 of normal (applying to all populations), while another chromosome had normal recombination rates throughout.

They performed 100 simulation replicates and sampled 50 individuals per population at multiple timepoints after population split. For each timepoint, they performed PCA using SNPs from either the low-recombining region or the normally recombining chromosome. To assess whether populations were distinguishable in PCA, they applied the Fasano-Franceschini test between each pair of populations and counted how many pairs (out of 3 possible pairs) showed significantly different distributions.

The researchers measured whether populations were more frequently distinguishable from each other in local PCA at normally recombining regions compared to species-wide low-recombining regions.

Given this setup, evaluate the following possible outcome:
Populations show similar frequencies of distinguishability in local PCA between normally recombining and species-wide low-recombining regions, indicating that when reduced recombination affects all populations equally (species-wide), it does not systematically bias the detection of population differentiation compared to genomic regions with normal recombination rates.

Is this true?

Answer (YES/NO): NO